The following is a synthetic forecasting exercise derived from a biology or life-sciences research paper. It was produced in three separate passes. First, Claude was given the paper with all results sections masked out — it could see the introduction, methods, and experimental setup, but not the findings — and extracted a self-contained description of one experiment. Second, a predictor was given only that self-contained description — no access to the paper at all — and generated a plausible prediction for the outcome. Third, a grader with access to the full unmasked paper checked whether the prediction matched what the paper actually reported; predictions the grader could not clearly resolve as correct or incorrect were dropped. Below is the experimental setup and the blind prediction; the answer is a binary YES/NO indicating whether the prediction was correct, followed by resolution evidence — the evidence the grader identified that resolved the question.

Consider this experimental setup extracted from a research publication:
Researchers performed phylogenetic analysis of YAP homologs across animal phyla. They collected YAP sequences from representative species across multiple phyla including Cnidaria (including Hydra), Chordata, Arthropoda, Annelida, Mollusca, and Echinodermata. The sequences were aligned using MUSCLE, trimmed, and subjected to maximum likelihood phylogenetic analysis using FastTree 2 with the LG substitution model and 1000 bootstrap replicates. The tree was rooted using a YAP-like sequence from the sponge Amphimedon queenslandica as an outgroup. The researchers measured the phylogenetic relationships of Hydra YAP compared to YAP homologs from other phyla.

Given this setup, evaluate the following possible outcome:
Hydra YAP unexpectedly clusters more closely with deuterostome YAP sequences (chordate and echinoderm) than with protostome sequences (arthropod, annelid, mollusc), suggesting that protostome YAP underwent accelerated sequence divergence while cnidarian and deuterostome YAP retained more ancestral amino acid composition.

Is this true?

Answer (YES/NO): NO